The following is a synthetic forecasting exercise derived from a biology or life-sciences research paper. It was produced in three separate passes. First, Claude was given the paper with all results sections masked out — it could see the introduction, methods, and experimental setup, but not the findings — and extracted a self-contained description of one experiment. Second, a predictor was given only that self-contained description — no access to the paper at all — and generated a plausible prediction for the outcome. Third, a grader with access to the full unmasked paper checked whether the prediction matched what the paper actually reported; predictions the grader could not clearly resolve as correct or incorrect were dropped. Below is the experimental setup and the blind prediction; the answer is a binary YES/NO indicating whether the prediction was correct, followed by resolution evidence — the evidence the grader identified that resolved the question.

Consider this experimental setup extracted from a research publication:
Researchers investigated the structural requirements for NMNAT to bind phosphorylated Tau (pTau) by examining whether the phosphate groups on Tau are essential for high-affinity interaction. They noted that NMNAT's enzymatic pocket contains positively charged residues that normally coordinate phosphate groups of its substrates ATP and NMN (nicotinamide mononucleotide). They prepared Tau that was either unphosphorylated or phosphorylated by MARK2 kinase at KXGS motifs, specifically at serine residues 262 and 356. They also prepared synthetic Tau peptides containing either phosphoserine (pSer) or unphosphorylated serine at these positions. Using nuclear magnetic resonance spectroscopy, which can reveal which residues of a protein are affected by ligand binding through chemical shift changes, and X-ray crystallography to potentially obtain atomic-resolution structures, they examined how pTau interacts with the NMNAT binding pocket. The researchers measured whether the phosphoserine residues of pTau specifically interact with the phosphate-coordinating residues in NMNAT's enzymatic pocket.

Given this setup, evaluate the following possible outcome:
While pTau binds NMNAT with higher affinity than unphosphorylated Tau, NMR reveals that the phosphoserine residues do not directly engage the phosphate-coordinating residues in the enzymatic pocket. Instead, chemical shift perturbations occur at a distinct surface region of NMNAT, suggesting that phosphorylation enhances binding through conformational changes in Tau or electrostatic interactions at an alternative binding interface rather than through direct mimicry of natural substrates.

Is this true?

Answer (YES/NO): NO